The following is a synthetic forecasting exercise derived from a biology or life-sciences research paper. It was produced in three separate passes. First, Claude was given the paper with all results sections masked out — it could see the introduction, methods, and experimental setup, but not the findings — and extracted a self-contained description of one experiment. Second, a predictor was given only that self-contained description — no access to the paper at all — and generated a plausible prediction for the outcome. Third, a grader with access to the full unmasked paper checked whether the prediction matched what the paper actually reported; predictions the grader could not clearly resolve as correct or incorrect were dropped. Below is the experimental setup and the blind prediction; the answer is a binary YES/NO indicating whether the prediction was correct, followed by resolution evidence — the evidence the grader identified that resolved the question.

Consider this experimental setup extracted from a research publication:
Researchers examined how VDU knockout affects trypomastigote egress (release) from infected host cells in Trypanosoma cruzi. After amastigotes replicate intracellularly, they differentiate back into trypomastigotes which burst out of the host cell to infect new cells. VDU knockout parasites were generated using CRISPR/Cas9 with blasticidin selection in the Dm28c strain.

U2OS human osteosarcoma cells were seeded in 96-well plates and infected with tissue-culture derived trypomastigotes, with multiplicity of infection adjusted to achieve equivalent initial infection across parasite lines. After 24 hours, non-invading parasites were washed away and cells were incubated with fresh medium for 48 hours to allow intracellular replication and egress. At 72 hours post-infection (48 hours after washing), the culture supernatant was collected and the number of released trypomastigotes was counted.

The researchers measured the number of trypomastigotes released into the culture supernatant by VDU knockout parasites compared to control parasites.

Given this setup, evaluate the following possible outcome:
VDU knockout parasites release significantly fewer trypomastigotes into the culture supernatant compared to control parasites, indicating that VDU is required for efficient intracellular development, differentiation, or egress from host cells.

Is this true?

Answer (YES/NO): NO